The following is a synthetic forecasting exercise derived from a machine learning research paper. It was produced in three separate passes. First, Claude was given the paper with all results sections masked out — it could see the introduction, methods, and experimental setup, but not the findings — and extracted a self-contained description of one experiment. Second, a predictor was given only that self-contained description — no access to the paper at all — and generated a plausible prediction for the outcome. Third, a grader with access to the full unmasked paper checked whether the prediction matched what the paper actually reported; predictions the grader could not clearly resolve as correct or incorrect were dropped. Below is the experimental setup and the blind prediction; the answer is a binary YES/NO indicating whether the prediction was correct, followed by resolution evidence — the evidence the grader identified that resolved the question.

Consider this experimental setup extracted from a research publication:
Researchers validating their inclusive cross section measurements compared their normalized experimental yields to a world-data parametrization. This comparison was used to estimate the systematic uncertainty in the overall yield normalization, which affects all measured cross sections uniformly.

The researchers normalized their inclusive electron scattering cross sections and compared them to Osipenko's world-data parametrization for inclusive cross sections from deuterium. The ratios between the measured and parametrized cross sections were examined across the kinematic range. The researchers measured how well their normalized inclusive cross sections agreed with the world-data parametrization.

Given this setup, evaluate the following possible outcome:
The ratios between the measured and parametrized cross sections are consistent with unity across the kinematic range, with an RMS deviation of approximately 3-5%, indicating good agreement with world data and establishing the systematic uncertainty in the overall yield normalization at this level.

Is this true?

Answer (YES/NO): NO